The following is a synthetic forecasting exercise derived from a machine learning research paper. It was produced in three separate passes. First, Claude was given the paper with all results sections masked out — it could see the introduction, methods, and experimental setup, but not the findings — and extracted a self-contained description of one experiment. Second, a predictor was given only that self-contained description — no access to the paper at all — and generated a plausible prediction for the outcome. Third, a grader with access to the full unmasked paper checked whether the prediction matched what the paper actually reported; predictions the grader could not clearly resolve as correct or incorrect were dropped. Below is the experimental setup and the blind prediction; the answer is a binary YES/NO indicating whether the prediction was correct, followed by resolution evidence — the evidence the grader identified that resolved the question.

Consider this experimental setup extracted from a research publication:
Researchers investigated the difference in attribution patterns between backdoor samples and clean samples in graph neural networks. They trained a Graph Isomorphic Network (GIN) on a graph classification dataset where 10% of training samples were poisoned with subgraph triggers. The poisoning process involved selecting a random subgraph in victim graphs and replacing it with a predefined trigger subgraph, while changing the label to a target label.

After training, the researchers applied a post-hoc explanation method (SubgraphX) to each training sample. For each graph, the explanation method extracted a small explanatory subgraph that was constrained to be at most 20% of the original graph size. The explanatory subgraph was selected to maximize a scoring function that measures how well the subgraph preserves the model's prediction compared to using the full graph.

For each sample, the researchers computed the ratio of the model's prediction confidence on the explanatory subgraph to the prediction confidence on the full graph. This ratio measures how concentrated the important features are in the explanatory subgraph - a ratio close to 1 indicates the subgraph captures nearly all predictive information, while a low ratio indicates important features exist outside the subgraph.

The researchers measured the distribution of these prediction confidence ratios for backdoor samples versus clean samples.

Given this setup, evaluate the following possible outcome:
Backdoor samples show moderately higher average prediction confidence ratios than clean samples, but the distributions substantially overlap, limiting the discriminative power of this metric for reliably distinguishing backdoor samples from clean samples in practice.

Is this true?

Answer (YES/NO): NO